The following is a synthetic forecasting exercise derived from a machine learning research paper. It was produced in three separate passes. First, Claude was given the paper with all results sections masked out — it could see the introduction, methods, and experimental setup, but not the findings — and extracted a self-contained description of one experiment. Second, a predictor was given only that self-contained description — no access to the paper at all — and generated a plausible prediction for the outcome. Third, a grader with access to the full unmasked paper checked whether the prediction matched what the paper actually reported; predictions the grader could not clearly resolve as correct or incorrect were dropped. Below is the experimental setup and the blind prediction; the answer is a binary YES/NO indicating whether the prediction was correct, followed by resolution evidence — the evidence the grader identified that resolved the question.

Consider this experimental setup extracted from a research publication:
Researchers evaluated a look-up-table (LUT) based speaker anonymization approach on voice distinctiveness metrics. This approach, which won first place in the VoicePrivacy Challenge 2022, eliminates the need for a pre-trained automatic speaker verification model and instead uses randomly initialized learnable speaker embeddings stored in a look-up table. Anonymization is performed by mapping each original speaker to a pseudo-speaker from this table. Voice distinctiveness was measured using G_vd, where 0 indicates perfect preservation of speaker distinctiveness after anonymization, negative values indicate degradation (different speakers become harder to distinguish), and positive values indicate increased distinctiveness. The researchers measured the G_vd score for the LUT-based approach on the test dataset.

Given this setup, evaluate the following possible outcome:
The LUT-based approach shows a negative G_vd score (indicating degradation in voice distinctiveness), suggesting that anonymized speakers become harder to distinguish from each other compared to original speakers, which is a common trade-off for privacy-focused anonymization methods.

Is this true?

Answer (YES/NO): YES